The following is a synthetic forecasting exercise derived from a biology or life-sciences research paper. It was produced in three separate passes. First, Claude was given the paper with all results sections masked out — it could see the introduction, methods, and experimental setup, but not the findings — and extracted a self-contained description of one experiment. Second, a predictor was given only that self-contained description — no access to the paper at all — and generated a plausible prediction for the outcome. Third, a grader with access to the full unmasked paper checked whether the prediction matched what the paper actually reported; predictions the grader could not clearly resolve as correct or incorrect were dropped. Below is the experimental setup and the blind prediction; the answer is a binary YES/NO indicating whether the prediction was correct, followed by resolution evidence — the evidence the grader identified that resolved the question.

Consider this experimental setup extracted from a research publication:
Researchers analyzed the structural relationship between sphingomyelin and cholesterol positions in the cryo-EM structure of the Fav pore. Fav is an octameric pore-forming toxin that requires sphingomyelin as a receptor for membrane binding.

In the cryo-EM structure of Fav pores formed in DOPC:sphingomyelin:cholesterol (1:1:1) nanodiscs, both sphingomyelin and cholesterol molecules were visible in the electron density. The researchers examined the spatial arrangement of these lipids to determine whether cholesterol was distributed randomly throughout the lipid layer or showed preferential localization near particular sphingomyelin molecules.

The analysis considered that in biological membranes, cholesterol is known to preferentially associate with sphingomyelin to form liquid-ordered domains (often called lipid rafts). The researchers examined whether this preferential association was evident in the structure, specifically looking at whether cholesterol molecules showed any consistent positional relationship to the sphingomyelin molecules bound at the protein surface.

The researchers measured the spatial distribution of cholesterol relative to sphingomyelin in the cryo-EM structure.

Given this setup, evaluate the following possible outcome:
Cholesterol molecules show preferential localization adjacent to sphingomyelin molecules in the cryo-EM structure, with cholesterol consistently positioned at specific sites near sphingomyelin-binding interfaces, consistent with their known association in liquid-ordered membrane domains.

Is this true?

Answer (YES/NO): YES